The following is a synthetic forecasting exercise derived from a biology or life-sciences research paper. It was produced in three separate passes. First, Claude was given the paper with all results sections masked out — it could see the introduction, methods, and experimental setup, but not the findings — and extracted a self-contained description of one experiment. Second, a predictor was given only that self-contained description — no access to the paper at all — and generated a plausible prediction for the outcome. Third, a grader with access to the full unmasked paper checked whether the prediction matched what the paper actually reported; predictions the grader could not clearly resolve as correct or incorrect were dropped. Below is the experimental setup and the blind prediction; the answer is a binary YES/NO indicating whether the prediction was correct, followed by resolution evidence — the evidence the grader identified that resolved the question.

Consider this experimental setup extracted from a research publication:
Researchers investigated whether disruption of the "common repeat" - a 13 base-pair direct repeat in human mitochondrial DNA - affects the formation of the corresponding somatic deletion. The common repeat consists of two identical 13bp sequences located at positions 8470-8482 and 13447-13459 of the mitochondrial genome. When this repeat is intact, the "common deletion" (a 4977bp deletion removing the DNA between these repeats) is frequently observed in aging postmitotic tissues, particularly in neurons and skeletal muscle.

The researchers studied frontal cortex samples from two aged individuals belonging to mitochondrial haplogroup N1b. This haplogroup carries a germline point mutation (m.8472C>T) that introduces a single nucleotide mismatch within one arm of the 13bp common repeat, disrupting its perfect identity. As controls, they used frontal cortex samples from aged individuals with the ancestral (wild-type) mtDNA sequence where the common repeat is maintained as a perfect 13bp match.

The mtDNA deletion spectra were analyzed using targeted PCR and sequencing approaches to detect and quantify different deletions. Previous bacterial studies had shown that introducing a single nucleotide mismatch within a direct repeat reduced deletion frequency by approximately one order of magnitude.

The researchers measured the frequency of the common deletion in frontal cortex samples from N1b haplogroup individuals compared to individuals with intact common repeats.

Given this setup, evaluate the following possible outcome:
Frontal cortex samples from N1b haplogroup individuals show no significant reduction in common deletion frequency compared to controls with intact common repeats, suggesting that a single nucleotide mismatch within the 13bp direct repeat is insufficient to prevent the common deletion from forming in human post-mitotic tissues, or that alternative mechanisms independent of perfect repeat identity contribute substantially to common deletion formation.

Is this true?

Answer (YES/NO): NO